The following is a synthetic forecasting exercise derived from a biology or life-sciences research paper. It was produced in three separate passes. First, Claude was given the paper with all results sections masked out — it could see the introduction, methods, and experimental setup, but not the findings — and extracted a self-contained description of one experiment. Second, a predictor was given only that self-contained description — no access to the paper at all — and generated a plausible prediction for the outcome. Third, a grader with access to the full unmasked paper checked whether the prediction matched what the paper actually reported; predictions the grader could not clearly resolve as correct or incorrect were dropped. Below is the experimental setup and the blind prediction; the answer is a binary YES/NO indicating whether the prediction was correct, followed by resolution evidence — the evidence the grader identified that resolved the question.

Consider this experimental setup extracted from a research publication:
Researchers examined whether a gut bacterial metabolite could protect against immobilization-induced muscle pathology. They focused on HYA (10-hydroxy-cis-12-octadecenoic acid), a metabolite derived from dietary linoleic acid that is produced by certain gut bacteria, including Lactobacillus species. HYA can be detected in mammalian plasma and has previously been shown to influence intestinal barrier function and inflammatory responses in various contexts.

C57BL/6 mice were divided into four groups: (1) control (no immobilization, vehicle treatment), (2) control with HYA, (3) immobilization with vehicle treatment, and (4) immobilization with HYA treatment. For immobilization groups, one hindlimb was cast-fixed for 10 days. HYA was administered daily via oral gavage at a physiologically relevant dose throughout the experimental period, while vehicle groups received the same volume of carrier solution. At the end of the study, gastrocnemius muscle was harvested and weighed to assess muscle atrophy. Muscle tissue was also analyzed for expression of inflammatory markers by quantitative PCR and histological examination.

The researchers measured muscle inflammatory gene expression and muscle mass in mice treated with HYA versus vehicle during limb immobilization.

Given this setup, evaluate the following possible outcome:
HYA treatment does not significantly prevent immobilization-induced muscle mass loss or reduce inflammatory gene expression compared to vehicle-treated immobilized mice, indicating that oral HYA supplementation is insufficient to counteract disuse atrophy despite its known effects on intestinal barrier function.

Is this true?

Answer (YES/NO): NO